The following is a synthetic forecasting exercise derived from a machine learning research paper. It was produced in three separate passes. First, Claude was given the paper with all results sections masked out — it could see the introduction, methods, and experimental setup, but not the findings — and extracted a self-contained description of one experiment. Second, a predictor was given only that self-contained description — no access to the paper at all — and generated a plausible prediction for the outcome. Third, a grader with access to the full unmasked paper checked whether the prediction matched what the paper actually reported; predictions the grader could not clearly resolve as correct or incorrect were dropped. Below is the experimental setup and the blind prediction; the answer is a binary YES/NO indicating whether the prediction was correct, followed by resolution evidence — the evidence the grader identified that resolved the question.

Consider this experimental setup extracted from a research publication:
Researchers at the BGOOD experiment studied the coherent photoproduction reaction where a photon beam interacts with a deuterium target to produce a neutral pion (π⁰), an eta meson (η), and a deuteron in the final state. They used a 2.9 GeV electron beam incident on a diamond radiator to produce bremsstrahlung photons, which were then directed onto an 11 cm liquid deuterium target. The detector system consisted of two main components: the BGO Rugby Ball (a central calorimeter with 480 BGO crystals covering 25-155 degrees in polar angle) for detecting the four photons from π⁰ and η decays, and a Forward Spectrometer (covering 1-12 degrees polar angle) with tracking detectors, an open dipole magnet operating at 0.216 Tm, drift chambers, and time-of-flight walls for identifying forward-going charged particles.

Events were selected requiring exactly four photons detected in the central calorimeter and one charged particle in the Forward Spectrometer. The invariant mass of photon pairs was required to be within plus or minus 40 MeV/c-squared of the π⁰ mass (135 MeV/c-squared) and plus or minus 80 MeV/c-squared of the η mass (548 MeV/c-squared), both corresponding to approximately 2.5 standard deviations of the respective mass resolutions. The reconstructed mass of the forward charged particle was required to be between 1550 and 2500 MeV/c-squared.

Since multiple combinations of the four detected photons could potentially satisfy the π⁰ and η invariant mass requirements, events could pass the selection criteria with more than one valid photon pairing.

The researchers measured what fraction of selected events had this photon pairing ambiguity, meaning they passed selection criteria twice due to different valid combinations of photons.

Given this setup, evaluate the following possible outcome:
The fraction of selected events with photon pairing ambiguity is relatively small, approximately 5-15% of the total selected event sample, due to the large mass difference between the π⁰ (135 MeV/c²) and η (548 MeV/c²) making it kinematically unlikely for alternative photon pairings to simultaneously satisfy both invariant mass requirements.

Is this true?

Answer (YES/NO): YES